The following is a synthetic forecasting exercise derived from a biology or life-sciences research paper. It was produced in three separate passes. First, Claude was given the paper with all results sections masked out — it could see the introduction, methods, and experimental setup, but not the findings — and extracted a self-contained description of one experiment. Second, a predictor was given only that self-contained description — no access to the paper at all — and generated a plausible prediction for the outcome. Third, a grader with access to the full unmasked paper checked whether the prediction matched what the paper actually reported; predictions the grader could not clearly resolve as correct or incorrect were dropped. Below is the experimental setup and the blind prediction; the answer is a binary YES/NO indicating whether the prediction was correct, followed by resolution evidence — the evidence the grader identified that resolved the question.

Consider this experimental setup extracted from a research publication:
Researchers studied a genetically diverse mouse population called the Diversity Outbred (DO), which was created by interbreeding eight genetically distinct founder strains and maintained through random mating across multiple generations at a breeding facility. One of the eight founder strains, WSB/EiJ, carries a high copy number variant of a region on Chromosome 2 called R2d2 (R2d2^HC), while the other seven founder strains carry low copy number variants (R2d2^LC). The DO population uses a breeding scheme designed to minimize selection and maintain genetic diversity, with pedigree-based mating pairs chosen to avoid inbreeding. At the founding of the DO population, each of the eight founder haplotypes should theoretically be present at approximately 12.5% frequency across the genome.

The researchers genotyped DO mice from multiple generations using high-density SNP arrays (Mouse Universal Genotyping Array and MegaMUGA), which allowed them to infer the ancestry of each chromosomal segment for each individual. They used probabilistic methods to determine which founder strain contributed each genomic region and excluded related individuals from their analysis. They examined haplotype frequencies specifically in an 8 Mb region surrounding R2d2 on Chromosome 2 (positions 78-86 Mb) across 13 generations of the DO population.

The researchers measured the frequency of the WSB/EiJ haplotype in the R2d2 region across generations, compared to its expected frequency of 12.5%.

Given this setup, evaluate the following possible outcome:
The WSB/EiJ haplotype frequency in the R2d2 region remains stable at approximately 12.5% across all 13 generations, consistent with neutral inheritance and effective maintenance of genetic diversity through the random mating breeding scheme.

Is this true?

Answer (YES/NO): NO